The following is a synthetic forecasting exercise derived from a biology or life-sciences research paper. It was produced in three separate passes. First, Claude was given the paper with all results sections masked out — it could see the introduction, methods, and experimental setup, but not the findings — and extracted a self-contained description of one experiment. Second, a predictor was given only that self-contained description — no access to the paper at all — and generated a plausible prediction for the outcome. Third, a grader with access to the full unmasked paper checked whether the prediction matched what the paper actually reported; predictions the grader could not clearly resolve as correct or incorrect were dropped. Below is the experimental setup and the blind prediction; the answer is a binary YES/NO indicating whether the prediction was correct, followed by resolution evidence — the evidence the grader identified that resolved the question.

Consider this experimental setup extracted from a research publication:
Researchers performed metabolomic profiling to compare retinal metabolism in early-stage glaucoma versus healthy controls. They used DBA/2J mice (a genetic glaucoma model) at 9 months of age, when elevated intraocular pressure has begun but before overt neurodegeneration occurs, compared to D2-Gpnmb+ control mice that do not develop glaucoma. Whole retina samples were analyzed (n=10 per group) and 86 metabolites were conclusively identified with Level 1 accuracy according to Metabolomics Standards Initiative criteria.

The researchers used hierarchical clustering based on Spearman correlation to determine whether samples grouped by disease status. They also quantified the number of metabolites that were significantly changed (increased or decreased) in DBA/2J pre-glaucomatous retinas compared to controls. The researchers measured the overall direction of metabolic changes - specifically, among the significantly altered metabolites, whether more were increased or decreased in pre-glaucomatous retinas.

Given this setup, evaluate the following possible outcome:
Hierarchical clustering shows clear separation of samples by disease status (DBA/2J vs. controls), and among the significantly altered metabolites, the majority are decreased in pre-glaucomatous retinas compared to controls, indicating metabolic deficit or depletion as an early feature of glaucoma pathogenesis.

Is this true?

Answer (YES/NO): NO